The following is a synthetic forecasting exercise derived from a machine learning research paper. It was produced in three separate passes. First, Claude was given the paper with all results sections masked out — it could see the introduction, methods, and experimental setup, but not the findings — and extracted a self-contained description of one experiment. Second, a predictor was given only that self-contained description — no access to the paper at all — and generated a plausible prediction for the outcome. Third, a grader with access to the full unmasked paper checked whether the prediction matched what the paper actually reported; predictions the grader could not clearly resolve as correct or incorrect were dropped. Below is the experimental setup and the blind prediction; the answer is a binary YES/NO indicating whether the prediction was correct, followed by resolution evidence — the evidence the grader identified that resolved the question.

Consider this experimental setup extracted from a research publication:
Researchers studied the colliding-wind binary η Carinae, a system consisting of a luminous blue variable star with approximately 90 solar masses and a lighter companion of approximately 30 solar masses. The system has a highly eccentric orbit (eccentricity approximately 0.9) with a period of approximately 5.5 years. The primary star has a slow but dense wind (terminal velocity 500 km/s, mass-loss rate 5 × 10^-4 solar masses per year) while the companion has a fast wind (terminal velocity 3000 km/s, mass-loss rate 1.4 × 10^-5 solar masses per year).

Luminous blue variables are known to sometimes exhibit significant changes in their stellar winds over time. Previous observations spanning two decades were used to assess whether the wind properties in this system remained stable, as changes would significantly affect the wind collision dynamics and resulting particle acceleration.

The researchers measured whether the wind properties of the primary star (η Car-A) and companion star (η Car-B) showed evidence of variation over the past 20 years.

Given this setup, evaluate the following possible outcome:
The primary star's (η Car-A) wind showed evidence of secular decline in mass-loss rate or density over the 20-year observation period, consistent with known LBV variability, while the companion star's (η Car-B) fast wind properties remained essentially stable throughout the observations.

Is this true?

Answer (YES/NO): NO